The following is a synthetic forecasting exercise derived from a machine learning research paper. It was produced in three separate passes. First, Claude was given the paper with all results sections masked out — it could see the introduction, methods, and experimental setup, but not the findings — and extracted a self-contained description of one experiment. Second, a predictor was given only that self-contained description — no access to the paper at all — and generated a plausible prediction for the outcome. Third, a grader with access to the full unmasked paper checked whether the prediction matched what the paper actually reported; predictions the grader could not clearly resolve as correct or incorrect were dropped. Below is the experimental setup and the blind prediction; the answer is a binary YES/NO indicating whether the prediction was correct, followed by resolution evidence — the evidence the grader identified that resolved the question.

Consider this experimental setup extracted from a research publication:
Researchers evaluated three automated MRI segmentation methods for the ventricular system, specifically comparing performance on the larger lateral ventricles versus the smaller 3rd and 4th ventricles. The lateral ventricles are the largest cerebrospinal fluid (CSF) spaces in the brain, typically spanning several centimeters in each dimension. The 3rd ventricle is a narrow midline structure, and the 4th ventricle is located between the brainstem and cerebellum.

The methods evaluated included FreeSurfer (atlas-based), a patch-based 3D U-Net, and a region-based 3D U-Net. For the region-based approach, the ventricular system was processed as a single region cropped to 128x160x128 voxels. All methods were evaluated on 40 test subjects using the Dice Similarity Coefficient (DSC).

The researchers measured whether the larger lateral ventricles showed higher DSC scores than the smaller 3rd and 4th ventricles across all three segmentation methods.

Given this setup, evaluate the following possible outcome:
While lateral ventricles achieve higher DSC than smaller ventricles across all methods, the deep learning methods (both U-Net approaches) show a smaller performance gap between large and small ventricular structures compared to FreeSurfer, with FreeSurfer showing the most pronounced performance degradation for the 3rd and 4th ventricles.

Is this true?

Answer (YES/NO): YES